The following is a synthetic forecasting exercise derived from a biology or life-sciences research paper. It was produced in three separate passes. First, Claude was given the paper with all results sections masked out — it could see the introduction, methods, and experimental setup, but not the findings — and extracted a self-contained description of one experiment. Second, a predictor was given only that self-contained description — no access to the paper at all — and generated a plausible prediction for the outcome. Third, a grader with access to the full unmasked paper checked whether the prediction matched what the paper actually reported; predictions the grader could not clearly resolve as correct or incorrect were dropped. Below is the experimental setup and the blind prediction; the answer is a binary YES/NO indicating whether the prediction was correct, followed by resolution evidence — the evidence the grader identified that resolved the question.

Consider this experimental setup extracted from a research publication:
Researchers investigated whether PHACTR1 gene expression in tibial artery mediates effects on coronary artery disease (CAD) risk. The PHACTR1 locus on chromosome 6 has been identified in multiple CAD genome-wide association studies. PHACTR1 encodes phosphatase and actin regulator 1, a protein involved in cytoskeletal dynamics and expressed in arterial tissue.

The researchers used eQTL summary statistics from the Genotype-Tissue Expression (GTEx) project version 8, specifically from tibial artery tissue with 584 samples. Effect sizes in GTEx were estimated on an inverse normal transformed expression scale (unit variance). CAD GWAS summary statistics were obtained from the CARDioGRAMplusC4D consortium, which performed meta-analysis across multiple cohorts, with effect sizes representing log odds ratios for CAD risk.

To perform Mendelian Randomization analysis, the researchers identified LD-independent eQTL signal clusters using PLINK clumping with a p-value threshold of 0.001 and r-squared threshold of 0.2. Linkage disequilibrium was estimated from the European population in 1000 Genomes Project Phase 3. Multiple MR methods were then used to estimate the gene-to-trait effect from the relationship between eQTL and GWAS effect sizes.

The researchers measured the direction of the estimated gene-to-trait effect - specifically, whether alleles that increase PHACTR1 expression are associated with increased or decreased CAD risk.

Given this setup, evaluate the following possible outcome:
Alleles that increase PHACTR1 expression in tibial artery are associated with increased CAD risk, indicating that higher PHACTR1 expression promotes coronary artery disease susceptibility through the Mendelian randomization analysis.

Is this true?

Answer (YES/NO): NO